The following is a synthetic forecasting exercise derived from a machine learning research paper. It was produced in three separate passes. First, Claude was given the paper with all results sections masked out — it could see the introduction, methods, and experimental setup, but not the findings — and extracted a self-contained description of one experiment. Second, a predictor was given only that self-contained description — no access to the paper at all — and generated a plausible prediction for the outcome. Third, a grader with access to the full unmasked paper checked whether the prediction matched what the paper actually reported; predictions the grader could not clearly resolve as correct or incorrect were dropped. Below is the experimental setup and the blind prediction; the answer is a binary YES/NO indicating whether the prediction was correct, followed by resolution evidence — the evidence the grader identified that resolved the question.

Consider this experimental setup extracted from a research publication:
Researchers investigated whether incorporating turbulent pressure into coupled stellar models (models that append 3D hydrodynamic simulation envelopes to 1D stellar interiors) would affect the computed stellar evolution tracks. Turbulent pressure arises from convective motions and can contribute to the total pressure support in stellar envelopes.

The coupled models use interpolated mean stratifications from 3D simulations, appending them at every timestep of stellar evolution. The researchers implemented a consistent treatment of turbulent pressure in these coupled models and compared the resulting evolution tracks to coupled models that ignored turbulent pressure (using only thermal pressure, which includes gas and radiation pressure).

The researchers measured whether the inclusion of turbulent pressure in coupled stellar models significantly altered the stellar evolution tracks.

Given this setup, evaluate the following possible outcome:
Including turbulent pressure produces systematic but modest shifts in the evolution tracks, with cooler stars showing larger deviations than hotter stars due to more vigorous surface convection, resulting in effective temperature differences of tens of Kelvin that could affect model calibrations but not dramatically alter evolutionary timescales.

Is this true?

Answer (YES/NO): NO